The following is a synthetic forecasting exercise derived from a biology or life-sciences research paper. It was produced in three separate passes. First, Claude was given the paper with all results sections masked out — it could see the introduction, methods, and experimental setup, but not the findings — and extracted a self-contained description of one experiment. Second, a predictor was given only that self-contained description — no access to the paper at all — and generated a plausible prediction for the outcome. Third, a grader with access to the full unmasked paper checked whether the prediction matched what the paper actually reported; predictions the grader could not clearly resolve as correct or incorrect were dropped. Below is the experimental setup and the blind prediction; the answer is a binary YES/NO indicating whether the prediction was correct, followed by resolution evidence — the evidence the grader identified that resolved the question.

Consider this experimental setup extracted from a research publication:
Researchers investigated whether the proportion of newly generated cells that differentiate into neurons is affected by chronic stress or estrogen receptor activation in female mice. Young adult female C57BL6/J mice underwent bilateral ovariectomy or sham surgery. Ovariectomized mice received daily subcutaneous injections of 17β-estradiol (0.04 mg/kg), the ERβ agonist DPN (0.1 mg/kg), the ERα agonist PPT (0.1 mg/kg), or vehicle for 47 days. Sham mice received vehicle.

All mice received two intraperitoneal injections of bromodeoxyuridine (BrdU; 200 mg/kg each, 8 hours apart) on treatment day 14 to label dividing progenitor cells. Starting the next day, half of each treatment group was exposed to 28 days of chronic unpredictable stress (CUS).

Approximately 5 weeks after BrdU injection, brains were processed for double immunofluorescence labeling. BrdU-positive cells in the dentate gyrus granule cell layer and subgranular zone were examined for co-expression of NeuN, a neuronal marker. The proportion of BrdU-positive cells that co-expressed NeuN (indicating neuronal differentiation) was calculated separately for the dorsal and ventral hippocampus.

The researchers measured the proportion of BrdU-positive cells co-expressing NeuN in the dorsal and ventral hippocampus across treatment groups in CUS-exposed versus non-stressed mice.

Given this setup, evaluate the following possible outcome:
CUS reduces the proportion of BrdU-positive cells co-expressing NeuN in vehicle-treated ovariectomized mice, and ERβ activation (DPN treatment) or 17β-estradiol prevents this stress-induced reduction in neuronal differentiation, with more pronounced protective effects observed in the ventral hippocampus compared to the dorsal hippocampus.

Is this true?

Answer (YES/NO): NO